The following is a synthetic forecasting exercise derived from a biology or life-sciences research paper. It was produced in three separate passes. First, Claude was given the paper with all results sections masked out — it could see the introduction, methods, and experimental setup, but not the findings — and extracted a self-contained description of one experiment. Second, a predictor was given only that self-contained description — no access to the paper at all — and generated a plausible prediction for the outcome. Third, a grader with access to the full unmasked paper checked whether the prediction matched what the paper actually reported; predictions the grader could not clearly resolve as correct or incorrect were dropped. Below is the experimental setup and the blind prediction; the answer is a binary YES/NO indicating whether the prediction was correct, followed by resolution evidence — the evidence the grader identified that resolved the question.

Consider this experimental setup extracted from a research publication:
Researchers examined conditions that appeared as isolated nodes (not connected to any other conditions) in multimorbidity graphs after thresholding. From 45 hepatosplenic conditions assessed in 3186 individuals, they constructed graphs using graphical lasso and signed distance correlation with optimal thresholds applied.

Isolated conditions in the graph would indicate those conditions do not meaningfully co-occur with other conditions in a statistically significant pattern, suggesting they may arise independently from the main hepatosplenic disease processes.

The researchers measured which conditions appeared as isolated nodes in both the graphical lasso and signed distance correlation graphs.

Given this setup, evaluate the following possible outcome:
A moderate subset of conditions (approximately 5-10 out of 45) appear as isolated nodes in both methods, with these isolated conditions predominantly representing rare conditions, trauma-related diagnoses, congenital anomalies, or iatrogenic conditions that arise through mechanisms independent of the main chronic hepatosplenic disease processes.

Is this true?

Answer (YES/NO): NO